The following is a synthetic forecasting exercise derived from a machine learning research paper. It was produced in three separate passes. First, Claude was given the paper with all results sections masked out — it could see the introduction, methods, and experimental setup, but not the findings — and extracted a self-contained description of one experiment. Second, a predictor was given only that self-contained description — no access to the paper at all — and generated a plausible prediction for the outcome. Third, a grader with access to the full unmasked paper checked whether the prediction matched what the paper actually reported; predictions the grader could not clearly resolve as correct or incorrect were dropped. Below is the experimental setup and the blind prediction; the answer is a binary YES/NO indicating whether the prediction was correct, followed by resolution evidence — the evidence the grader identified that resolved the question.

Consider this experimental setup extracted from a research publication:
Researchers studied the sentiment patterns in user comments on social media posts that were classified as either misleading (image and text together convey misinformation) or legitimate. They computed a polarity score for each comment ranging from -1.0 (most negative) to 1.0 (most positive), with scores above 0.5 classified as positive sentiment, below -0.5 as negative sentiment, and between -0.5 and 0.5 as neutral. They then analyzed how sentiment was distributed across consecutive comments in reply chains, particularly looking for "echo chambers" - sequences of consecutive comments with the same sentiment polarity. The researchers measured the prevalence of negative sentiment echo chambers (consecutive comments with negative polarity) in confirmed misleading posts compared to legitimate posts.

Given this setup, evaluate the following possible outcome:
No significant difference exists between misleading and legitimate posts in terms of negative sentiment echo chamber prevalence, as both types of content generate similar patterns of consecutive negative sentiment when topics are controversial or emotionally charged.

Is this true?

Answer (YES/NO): NO